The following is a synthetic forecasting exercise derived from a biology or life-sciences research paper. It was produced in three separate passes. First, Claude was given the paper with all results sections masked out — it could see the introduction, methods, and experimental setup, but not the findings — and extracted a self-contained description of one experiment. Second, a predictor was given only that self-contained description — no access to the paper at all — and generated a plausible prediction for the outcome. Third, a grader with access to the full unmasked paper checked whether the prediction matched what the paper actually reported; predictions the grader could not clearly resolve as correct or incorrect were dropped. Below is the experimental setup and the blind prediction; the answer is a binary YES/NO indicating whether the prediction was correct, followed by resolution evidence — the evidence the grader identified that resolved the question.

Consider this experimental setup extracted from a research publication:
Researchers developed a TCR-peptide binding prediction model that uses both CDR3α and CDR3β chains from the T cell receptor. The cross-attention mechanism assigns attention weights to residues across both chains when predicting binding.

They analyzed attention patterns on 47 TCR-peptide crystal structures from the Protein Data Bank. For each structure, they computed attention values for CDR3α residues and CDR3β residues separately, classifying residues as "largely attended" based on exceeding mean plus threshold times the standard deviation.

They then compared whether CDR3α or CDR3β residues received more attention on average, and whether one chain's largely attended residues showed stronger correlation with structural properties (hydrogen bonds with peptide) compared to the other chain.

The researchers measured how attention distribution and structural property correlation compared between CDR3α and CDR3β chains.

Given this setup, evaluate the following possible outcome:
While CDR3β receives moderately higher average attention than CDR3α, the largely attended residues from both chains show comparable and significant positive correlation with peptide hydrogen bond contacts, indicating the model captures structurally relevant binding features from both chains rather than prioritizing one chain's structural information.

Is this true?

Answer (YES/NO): NO